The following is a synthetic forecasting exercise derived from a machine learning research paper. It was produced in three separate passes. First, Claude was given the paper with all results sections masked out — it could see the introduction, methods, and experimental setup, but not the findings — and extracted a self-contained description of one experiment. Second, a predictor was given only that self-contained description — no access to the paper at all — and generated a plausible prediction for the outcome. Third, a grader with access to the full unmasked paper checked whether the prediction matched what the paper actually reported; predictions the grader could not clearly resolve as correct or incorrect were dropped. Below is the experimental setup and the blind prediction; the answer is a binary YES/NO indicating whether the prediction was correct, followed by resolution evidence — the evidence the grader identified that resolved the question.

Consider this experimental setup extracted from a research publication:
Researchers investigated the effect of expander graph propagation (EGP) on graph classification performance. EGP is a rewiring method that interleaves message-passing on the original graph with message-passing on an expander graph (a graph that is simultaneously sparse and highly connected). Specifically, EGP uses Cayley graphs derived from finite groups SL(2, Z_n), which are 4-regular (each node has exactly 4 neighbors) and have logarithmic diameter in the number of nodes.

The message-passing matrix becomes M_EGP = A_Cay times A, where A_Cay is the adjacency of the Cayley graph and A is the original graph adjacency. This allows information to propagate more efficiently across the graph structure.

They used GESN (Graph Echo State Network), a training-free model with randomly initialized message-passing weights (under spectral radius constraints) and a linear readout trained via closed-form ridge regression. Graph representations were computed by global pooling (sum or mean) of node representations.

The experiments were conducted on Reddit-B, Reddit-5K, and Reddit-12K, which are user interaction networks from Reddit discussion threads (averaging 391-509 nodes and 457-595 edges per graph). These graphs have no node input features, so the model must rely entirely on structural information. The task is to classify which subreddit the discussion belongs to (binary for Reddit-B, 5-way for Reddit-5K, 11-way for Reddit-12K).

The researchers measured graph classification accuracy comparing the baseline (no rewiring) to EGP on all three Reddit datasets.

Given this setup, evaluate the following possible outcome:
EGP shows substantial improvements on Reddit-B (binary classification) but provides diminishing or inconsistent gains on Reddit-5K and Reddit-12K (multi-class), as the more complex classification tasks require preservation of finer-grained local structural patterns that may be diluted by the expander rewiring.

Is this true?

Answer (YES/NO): NO